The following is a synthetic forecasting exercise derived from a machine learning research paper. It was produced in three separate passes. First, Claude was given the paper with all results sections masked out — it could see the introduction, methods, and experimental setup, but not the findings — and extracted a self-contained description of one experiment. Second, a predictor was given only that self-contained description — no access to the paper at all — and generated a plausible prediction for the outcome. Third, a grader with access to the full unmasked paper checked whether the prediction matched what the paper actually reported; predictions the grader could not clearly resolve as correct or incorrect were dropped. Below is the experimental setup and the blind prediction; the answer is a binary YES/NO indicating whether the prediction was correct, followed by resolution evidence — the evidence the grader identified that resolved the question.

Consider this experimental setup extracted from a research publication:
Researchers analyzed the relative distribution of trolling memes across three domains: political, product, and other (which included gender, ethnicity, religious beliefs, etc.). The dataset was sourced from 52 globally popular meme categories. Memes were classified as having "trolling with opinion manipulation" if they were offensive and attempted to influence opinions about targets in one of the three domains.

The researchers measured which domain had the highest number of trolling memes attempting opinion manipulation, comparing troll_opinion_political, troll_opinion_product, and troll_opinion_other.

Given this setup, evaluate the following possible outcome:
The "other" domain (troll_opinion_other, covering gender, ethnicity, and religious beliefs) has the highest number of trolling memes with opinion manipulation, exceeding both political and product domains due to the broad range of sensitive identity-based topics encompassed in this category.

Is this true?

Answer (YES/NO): YES